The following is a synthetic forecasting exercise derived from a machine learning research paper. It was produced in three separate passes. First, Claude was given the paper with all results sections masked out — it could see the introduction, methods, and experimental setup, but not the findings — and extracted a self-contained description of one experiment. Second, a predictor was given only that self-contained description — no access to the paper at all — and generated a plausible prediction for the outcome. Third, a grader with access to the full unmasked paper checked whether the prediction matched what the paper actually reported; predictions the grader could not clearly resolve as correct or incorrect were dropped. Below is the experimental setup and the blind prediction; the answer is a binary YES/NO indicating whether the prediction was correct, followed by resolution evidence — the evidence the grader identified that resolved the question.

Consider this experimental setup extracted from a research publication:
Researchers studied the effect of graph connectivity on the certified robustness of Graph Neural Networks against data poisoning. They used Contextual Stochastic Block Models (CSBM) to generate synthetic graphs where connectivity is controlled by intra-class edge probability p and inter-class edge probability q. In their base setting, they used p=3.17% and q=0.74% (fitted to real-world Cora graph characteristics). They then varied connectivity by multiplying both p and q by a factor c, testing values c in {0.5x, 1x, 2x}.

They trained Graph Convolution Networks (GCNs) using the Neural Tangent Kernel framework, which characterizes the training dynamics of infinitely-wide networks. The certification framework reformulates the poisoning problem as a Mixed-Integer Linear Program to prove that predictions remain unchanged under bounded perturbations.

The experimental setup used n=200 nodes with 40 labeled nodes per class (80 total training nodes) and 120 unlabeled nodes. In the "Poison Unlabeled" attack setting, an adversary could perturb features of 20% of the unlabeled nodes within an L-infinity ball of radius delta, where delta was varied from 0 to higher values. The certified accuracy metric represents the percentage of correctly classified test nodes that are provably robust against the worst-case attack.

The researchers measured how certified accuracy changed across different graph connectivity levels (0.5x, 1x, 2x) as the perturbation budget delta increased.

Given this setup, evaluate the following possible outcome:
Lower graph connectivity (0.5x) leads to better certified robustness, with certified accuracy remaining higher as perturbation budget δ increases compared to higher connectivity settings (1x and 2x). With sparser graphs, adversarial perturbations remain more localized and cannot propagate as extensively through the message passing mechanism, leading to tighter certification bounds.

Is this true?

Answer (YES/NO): NO